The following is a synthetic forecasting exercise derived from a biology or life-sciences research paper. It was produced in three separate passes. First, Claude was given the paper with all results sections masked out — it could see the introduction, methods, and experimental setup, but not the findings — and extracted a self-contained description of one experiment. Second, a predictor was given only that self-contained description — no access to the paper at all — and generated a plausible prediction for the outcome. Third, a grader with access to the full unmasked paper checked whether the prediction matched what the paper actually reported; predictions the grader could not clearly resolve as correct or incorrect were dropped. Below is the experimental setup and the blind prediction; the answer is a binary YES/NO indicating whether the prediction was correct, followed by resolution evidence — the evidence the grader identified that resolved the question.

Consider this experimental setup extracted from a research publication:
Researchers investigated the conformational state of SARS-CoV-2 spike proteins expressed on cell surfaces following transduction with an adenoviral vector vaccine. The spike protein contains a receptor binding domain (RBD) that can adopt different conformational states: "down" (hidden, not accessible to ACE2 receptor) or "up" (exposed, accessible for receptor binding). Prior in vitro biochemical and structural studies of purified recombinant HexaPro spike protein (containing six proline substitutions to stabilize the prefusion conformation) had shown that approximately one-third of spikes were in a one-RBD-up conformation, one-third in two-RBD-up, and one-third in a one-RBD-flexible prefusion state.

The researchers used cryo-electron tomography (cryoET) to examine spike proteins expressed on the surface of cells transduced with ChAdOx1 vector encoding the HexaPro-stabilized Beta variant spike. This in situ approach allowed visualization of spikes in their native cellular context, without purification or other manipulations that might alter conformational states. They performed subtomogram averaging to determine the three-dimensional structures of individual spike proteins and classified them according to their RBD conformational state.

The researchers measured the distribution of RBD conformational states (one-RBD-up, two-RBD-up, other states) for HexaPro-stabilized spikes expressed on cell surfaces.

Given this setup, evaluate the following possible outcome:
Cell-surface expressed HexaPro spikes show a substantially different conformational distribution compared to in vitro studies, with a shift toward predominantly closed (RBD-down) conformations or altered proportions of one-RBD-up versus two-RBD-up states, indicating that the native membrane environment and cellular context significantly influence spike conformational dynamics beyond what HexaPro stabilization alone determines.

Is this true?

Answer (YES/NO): YES